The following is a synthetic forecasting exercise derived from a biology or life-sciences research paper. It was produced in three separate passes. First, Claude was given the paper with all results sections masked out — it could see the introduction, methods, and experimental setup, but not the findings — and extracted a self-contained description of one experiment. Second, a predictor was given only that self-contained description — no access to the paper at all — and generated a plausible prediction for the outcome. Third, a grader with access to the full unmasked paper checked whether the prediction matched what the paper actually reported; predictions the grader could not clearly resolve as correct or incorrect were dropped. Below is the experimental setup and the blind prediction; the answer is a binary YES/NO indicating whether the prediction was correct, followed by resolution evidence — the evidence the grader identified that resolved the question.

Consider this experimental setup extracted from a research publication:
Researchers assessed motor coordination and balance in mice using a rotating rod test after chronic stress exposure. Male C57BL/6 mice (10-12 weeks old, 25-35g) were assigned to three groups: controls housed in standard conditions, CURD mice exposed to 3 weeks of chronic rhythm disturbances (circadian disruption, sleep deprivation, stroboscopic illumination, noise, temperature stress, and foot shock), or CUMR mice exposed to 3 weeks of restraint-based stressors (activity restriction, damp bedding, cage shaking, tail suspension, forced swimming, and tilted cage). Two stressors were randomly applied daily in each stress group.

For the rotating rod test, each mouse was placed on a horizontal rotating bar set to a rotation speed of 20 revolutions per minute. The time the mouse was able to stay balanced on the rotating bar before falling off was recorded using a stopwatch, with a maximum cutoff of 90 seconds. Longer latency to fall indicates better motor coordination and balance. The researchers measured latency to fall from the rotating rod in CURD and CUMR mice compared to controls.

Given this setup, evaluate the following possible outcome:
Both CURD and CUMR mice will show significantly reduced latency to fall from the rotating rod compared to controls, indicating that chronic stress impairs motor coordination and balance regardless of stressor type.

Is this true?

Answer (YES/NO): NO